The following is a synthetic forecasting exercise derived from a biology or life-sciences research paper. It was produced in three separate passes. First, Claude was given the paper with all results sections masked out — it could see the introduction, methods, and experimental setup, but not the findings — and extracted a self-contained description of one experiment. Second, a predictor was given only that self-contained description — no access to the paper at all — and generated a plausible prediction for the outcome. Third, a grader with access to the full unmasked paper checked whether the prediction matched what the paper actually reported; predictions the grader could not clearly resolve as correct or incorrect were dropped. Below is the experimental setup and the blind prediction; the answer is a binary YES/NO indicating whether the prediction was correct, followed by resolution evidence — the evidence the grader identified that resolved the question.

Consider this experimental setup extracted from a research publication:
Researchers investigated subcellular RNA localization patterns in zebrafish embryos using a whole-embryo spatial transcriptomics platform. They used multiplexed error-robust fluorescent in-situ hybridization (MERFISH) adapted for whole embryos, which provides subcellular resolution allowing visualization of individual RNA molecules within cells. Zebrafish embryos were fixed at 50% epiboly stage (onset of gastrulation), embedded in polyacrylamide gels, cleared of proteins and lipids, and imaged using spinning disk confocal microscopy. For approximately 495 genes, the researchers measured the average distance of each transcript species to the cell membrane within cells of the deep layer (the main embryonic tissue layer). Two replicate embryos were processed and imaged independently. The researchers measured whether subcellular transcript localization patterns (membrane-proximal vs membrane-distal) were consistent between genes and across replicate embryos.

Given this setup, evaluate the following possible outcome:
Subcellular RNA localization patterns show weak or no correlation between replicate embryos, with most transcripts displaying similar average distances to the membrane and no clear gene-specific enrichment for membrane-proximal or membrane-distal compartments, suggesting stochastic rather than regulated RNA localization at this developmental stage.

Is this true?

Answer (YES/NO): NO